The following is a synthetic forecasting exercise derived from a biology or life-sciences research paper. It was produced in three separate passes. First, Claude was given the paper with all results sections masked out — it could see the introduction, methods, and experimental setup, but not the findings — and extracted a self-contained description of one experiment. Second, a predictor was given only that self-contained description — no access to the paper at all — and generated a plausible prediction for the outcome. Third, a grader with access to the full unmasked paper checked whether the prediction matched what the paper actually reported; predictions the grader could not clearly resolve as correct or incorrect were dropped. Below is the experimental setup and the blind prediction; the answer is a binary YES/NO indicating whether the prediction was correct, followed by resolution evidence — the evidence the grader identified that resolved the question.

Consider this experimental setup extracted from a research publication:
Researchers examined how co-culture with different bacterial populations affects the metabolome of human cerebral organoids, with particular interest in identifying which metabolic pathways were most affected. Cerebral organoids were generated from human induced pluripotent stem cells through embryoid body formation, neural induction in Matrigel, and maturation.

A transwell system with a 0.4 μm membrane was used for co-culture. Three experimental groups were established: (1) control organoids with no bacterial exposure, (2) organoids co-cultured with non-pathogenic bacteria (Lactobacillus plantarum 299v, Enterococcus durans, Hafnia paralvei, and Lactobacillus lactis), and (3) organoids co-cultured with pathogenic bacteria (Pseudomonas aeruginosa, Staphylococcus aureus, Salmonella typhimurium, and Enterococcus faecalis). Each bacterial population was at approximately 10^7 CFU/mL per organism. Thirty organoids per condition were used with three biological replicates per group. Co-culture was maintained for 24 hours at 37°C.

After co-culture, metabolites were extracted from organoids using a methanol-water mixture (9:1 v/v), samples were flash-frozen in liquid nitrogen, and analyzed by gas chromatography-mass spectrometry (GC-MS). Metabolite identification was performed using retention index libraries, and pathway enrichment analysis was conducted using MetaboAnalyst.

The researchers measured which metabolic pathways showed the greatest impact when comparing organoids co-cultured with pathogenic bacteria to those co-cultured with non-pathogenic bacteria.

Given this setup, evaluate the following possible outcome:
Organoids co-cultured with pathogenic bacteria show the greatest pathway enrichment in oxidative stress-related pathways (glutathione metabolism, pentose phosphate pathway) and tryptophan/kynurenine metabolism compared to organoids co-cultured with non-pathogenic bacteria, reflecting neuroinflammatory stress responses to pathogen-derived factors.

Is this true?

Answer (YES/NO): NO